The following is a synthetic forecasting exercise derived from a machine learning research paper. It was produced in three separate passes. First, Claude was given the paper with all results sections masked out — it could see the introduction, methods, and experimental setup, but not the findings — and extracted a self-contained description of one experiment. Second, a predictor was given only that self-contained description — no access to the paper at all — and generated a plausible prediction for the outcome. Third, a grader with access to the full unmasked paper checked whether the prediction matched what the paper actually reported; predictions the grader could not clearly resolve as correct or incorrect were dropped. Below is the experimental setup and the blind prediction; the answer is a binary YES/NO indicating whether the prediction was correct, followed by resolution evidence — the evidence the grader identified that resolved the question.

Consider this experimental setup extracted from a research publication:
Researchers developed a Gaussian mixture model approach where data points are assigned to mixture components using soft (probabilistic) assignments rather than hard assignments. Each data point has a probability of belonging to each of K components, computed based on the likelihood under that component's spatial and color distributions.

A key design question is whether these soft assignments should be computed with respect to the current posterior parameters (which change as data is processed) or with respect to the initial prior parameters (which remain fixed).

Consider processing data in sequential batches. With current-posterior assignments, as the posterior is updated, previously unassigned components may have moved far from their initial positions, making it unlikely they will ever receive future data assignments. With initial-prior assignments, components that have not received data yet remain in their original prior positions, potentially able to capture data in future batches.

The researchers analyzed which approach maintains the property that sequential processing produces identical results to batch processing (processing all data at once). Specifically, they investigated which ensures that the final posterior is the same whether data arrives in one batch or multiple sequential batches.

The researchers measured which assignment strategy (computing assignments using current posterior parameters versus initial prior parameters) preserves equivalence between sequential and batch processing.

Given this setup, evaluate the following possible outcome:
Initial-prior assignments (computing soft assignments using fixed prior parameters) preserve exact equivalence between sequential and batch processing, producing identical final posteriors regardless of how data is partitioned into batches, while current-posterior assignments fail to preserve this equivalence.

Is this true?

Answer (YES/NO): YES